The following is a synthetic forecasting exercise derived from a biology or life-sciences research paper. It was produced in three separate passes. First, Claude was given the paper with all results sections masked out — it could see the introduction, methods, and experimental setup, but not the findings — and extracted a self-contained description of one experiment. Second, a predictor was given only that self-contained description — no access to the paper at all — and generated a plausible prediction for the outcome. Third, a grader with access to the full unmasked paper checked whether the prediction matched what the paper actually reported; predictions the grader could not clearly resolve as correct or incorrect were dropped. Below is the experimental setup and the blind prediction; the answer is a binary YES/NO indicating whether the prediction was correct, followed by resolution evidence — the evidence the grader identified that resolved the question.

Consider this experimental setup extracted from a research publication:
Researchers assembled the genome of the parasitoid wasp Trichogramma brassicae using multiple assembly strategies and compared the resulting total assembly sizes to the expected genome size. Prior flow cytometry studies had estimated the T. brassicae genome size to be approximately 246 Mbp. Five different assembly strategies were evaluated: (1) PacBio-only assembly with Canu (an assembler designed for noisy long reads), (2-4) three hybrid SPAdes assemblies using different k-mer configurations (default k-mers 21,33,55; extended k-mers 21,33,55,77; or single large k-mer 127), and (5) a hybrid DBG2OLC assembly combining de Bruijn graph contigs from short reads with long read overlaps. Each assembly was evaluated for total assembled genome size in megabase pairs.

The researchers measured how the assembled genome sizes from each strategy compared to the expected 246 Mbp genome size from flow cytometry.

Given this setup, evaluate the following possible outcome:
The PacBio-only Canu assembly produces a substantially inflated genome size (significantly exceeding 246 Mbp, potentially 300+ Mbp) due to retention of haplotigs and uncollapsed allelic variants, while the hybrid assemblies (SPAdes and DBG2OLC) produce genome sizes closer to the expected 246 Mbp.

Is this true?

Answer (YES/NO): NO